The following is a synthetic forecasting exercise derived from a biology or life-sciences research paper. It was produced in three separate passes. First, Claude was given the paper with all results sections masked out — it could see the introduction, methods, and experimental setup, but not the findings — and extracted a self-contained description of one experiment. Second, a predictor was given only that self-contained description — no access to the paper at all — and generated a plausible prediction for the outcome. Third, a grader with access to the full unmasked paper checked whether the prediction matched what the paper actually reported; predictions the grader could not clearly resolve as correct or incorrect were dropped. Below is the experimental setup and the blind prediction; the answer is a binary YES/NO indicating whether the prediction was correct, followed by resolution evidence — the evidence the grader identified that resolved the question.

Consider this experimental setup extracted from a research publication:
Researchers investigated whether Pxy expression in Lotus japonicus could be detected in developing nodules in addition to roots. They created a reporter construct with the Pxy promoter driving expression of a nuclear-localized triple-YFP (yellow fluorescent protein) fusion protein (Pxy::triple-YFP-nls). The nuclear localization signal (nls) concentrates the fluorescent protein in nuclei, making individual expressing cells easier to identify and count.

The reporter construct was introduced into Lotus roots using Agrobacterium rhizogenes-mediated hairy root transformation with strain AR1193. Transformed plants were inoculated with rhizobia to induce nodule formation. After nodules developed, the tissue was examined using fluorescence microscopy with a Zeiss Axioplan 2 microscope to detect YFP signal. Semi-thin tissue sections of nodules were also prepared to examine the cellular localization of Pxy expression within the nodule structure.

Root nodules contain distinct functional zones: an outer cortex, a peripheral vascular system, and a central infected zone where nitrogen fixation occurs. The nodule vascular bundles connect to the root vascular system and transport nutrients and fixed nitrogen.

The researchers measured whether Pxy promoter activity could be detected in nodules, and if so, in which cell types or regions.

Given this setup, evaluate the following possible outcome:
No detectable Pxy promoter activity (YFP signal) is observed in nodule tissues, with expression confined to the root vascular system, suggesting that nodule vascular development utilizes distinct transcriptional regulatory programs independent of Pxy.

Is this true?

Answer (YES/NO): NO